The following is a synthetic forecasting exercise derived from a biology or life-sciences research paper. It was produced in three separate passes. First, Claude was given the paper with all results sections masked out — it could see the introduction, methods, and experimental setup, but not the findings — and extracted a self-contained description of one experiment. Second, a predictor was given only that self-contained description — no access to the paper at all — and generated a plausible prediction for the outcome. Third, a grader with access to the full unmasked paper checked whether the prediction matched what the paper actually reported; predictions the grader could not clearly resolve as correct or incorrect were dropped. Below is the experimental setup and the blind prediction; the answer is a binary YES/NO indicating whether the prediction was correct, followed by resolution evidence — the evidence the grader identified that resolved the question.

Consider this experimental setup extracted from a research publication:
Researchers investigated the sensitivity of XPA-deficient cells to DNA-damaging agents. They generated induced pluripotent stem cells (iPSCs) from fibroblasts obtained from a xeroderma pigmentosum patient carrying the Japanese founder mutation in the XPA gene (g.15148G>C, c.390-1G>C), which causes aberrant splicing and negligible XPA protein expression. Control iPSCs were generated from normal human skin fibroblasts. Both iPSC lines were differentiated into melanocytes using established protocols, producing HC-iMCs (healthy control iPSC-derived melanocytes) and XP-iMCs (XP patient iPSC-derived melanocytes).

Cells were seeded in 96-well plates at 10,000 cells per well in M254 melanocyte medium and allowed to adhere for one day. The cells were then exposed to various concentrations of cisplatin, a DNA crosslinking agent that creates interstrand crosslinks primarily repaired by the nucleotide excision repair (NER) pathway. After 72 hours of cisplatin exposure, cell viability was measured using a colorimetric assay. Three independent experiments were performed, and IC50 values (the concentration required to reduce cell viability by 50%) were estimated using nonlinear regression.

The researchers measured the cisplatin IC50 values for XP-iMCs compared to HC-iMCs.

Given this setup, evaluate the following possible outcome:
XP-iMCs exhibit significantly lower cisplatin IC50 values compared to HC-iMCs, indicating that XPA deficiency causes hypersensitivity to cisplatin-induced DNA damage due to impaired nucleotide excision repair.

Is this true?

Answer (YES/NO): YES